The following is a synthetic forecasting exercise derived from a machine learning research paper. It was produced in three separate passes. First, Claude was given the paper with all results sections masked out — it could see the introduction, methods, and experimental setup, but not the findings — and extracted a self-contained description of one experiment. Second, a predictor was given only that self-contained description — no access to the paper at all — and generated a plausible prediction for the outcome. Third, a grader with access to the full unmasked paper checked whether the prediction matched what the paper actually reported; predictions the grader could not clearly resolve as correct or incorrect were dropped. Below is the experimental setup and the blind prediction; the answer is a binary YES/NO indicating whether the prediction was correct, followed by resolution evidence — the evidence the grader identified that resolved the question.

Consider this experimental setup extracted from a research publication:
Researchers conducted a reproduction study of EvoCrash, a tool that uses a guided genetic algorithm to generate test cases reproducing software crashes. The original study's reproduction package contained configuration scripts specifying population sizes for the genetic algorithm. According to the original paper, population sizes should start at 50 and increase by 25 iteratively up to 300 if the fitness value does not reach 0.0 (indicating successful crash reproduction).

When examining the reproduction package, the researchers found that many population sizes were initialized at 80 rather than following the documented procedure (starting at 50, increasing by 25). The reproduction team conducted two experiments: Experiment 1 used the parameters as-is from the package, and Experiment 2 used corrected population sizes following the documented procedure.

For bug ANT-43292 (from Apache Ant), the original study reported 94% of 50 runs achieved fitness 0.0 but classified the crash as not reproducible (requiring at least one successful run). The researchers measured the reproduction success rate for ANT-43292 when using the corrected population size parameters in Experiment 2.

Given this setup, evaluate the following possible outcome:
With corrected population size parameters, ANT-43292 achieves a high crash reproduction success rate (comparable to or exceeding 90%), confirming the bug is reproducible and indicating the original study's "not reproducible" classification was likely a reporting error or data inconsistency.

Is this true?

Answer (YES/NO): YES